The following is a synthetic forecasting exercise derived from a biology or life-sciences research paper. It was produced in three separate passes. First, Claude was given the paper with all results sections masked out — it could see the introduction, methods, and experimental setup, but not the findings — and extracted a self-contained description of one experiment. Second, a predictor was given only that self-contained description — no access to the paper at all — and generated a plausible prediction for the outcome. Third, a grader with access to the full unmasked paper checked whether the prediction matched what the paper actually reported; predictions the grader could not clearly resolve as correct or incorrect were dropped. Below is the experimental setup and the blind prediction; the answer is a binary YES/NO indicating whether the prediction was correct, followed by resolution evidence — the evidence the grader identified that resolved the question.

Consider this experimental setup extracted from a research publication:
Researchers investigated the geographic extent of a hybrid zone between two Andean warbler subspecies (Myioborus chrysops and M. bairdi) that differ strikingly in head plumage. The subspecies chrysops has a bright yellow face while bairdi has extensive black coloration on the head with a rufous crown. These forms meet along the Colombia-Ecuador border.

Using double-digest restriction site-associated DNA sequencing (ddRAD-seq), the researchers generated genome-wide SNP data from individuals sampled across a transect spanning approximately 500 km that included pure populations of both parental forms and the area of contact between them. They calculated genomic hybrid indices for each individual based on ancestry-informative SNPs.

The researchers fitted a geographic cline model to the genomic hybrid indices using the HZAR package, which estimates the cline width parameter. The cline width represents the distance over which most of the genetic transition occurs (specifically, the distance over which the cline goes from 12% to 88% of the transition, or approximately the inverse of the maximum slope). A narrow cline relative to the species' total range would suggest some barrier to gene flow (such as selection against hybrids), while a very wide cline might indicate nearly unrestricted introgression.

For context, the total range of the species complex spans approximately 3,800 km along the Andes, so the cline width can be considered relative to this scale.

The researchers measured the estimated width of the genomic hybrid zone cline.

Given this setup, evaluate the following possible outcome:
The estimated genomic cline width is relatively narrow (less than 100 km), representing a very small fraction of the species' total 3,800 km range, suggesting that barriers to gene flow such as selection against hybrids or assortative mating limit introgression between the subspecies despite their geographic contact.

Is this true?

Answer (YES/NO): NO